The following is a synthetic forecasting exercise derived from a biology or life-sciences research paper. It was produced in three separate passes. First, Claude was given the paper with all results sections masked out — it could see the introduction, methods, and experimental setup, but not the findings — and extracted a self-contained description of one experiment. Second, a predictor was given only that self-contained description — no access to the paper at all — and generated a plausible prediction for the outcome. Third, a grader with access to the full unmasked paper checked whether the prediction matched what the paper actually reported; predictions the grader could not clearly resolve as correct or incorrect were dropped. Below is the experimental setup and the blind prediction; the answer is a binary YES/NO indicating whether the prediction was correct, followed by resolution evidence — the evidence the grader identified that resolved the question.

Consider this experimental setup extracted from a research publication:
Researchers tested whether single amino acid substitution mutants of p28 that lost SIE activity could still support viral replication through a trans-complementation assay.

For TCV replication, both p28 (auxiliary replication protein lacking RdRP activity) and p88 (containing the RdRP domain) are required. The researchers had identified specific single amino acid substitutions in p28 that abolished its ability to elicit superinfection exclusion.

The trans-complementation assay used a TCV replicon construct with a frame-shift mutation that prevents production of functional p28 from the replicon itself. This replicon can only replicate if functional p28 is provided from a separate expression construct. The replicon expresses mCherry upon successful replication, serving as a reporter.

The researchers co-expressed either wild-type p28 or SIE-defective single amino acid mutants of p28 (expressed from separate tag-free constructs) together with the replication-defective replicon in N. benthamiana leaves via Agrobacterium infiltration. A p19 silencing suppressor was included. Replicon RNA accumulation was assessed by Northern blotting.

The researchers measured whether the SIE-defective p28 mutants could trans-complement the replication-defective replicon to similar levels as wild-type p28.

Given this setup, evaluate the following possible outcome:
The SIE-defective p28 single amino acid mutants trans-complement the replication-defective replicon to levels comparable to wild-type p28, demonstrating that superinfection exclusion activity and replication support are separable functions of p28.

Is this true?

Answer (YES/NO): YES